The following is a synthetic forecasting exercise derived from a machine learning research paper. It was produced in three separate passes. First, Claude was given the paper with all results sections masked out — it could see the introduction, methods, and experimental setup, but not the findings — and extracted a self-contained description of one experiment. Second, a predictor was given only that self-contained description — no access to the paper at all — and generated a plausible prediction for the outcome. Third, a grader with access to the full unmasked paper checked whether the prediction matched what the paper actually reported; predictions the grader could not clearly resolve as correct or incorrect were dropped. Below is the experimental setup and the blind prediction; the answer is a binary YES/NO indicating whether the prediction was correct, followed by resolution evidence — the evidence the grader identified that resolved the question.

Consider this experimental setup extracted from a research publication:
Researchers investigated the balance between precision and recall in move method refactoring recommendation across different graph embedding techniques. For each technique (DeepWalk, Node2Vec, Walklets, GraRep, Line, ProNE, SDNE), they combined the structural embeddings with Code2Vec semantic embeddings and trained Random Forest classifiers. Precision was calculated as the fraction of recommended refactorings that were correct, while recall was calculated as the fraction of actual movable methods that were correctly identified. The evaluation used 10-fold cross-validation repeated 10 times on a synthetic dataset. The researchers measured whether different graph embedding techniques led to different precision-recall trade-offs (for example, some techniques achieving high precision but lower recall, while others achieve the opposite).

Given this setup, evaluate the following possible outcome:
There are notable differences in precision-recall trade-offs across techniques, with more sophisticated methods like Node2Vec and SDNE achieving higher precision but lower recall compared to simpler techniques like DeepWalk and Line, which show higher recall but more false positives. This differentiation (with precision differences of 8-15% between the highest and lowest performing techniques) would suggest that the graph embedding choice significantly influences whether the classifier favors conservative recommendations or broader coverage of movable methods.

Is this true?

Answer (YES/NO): NO